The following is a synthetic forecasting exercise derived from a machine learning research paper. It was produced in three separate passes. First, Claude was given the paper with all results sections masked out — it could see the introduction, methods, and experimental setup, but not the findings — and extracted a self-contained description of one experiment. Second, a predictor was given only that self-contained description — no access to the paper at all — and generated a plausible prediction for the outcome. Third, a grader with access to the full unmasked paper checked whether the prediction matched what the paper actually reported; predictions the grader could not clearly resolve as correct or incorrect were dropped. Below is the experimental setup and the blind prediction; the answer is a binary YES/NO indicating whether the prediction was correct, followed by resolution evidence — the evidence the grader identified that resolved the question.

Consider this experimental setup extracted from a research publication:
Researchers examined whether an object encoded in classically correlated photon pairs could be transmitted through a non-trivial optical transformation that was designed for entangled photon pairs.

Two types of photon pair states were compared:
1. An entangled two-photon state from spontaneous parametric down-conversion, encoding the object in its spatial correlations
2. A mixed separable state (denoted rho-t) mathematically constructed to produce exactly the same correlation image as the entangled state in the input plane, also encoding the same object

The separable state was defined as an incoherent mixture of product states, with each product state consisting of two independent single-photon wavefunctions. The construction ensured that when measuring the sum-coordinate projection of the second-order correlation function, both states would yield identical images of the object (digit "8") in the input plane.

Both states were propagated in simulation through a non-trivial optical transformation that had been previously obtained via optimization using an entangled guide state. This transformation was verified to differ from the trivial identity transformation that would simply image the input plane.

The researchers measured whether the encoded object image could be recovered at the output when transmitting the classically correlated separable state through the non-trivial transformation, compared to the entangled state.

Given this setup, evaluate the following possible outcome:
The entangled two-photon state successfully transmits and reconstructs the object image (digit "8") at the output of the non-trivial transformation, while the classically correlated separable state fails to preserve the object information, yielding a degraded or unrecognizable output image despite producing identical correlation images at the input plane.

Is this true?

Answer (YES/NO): YES